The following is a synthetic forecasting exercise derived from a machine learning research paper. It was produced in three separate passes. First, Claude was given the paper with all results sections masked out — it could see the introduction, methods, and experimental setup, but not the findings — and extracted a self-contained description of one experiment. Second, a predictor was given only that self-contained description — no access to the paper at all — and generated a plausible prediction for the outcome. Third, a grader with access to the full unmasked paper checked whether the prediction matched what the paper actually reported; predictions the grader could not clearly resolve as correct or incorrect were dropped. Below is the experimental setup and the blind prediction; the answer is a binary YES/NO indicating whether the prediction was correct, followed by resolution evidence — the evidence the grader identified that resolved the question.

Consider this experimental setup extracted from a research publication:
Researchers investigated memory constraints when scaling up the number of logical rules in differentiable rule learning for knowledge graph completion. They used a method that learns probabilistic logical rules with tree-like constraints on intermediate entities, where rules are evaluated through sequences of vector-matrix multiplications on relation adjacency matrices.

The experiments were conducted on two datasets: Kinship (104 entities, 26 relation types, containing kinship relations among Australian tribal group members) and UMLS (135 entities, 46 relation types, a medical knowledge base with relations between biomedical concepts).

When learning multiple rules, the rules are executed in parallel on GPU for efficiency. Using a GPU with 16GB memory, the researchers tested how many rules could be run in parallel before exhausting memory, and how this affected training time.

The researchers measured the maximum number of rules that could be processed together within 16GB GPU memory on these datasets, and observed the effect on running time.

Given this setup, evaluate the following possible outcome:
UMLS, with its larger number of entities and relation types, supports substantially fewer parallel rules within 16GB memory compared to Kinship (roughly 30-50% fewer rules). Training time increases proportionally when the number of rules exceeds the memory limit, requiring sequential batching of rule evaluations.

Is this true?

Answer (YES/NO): NO